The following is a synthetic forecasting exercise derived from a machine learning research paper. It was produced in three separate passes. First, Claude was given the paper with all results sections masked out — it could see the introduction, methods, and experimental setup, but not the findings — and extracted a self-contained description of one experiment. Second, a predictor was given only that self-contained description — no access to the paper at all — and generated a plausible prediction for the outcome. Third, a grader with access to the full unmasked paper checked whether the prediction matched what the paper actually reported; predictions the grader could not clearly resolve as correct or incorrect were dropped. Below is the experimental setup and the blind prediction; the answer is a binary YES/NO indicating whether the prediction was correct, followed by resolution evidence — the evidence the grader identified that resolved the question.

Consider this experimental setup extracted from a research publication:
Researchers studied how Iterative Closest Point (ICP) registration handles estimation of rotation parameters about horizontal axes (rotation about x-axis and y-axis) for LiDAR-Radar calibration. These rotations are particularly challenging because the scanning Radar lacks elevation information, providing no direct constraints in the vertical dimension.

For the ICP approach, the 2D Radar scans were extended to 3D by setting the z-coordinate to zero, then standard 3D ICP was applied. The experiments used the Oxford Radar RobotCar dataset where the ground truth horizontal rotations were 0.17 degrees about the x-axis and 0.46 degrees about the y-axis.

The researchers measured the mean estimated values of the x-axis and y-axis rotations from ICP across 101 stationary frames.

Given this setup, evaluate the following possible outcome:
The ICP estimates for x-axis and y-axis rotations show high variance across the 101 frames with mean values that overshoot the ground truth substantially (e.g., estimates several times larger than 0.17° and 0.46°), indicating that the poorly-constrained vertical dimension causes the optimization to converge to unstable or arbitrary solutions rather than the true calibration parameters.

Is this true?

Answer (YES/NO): NO